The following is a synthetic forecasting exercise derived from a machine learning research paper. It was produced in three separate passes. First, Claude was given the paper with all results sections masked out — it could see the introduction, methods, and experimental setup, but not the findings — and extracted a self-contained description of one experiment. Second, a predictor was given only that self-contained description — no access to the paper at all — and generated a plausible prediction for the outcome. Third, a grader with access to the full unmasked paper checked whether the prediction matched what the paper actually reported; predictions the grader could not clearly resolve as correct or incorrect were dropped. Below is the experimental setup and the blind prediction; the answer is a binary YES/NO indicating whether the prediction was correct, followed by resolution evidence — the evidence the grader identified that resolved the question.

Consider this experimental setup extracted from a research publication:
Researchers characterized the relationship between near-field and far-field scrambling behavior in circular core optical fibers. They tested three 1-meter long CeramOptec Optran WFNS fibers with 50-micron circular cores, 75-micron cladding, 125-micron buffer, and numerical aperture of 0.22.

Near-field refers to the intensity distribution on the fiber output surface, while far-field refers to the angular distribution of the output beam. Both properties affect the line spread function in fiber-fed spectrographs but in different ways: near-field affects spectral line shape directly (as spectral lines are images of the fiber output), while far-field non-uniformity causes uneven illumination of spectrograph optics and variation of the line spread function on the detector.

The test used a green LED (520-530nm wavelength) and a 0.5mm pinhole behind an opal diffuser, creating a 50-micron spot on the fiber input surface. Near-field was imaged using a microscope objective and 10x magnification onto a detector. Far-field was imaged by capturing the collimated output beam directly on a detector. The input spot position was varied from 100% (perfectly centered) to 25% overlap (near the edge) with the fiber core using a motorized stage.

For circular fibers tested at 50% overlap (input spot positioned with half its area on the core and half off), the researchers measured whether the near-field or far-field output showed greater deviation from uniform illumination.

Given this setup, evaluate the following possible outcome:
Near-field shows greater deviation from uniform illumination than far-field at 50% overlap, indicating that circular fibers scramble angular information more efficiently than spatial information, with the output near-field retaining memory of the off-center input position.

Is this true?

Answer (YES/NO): NO